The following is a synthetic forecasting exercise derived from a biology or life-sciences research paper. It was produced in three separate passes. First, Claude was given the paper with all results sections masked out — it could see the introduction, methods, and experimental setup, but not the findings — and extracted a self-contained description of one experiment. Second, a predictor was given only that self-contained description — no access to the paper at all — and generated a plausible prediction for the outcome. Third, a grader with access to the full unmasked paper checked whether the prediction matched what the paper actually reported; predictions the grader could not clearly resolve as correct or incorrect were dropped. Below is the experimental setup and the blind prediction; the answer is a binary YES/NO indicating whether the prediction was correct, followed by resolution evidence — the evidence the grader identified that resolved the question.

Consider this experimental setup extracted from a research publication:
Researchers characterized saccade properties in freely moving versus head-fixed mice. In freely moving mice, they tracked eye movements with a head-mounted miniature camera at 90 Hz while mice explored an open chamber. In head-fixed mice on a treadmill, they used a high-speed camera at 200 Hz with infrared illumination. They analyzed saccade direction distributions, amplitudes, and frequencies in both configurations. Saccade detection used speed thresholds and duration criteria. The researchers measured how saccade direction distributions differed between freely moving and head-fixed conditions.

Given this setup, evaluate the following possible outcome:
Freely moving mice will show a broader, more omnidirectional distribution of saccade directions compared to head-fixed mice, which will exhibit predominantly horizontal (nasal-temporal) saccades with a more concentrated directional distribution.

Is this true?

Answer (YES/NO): YES